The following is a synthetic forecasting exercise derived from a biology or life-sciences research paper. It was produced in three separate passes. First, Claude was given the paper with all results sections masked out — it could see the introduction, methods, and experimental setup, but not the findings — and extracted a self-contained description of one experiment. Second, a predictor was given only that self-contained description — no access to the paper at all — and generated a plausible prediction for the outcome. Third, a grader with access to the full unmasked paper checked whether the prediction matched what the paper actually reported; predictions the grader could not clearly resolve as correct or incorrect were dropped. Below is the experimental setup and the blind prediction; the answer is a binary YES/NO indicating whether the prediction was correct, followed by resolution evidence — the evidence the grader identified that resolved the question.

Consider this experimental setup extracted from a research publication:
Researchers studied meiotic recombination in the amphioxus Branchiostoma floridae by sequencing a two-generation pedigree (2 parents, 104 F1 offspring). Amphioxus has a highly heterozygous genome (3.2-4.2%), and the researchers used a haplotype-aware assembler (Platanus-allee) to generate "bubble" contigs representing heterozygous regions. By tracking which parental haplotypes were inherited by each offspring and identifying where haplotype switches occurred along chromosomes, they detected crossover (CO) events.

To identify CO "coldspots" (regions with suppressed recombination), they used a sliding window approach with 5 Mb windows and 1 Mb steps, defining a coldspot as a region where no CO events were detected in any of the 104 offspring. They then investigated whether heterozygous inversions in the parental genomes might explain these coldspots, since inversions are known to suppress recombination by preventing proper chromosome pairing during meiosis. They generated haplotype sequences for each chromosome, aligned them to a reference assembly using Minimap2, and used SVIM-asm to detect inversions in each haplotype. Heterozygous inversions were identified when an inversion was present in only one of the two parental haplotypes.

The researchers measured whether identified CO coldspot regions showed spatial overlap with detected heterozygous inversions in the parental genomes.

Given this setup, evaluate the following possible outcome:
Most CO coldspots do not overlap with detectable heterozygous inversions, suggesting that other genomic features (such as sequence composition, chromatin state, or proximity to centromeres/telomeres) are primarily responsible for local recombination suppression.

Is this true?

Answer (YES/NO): NO